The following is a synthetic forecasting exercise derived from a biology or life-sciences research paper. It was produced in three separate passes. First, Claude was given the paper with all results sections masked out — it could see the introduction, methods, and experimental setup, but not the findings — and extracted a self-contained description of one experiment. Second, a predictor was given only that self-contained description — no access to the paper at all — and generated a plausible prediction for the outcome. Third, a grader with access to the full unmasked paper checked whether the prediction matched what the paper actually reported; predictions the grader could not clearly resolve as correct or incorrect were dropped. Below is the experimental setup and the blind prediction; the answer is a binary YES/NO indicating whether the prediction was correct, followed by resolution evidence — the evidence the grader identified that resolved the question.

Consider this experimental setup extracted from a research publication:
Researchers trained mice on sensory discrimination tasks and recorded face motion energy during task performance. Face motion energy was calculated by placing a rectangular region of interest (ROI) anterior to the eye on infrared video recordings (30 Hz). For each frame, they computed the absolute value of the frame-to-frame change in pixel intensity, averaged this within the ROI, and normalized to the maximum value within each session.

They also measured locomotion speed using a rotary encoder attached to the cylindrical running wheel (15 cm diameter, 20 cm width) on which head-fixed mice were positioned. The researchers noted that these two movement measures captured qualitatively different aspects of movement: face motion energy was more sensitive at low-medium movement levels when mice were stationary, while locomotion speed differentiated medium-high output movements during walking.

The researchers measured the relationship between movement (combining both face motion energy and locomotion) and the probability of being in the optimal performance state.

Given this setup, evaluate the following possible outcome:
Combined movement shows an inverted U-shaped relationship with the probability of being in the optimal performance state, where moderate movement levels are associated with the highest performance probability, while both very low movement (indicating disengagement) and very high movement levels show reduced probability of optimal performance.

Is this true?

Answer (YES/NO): YES